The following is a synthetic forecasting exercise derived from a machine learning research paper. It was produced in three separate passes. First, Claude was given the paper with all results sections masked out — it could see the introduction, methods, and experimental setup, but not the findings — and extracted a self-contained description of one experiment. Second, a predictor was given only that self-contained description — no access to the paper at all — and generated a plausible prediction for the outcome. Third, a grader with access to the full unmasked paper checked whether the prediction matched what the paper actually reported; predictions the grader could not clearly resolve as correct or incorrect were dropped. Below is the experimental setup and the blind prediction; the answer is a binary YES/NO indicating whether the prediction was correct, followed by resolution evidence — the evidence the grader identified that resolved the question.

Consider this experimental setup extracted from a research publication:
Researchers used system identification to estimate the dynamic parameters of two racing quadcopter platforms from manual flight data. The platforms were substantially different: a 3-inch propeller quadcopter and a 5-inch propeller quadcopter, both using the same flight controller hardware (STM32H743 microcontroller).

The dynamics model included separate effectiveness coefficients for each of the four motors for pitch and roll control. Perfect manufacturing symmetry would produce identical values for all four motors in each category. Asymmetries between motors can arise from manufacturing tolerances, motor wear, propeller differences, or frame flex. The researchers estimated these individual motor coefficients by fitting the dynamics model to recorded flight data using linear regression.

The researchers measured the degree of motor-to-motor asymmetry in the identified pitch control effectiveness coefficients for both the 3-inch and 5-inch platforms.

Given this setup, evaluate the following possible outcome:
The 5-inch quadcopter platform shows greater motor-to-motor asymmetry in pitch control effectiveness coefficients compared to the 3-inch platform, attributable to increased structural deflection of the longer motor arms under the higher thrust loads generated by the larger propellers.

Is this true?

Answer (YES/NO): NO